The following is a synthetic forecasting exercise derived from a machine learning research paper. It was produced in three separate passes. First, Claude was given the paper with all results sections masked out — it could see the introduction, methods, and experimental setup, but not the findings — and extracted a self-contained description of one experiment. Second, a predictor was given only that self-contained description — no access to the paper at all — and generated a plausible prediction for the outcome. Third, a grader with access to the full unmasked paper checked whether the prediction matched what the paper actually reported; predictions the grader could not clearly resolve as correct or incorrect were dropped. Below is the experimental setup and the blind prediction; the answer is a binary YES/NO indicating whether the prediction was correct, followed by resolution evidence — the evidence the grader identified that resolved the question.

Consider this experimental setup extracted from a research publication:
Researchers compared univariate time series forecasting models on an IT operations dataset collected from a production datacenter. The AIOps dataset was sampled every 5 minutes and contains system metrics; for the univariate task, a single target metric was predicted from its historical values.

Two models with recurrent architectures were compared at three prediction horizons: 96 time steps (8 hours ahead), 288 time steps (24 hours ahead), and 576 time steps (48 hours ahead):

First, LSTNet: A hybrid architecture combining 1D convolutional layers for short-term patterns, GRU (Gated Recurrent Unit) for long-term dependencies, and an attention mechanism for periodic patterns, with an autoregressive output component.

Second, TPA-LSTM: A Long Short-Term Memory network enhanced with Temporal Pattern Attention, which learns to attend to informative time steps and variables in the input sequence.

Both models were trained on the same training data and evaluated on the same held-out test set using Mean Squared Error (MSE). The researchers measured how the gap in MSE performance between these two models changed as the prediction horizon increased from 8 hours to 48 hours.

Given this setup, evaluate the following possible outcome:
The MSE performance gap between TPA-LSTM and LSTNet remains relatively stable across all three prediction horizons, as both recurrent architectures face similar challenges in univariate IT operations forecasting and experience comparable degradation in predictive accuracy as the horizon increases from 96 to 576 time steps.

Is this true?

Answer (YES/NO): NO